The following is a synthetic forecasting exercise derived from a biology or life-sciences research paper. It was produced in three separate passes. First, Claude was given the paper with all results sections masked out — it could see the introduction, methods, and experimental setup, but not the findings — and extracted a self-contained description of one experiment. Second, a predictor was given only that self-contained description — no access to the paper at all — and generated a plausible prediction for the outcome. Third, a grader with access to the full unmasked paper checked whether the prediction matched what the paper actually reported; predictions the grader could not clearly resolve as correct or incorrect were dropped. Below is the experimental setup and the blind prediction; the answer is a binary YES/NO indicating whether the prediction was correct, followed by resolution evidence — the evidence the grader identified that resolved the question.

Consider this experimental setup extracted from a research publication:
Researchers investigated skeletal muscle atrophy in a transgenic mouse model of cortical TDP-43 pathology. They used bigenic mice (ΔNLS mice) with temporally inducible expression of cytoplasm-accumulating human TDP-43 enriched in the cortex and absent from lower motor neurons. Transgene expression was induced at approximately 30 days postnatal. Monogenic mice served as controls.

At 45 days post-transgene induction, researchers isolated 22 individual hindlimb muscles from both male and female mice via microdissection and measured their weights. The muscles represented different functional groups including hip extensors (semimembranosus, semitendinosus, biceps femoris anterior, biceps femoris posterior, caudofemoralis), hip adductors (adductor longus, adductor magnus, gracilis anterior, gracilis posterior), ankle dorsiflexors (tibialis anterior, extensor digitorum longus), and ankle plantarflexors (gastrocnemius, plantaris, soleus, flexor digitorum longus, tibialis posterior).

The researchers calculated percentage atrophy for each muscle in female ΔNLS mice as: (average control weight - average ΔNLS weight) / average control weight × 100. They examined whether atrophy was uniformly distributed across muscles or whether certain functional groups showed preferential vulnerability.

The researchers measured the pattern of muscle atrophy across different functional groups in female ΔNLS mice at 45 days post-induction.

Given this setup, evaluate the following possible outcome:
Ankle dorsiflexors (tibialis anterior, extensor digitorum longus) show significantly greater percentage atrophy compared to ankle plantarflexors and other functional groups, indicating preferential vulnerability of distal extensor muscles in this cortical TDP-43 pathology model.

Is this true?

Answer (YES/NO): NO